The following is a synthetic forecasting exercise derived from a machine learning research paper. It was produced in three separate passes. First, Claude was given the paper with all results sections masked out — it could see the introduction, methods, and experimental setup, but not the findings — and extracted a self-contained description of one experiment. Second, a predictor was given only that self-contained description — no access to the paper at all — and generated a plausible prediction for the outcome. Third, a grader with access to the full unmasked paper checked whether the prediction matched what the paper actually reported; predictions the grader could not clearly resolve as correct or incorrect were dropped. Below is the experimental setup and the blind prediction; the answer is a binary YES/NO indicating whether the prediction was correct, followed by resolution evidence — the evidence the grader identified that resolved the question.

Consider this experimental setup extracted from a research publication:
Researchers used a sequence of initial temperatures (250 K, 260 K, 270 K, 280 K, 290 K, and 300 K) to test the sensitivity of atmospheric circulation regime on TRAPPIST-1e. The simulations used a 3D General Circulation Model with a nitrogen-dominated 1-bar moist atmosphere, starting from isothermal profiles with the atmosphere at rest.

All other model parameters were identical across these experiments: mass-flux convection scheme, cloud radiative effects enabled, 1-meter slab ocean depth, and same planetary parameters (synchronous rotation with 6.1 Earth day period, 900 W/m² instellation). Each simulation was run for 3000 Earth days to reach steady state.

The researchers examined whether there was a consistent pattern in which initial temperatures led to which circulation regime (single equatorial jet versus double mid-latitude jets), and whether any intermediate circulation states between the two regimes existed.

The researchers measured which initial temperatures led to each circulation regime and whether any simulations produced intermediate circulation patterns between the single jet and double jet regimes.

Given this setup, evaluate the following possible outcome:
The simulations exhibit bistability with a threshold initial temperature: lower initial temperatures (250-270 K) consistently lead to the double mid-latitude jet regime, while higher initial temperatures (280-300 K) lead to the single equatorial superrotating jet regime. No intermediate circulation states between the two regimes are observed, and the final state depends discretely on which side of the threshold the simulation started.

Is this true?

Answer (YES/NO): NO